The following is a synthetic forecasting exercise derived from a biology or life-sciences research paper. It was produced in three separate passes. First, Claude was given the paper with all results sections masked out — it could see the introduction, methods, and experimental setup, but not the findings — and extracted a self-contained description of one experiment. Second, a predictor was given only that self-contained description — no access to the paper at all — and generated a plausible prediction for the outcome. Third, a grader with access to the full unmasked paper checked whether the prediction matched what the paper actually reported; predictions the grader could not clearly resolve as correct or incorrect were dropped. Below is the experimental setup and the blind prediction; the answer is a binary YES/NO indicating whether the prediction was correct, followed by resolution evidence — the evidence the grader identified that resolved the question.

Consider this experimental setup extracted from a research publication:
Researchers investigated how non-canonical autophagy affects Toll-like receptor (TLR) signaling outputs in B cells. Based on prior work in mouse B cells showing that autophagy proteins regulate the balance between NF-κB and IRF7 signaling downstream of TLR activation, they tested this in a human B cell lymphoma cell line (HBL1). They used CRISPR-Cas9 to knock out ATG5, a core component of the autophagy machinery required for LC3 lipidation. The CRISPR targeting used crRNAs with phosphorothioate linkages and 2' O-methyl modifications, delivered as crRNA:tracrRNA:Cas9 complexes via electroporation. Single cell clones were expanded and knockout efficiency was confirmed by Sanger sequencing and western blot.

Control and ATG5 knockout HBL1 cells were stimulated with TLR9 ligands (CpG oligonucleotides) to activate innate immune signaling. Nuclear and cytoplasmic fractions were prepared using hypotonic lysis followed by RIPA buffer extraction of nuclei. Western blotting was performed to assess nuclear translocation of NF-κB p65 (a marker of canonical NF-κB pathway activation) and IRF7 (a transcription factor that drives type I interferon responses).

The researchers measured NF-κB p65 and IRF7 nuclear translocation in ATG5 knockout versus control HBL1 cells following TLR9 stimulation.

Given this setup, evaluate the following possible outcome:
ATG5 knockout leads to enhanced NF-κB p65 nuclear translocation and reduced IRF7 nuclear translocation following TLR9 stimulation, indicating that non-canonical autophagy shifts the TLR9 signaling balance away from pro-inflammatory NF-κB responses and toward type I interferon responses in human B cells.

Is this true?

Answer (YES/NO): YES